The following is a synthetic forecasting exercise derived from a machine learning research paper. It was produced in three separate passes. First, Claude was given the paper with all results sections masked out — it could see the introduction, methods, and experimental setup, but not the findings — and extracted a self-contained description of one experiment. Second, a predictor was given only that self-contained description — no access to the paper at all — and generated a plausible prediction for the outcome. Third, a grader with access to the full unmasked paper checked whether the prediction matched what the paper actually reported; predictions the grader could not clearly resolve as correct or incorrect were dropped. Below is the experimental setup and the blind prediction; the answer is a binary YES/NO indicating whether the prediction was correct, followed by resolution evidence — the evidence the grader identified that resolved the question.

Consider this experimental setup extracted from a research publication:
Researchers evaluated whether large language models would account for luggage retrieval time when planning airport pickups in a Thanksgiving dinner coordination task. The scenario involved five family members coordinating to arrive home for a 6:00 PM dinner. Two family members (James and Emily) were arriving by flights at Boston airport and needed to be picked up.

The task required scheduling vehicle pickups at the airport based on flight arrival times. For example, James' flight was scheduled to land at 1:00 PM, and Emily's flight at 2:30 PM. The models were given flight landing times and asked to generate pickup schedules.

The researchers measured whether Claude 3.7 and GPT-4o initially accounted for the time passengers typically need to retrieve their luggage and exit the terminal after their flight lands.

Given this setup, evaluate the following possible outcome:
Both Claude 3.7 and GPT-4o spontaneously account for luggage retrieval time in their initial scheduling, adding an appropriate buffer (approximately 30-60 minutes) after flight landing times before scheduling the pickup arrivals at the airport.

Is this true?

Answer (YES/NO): NO